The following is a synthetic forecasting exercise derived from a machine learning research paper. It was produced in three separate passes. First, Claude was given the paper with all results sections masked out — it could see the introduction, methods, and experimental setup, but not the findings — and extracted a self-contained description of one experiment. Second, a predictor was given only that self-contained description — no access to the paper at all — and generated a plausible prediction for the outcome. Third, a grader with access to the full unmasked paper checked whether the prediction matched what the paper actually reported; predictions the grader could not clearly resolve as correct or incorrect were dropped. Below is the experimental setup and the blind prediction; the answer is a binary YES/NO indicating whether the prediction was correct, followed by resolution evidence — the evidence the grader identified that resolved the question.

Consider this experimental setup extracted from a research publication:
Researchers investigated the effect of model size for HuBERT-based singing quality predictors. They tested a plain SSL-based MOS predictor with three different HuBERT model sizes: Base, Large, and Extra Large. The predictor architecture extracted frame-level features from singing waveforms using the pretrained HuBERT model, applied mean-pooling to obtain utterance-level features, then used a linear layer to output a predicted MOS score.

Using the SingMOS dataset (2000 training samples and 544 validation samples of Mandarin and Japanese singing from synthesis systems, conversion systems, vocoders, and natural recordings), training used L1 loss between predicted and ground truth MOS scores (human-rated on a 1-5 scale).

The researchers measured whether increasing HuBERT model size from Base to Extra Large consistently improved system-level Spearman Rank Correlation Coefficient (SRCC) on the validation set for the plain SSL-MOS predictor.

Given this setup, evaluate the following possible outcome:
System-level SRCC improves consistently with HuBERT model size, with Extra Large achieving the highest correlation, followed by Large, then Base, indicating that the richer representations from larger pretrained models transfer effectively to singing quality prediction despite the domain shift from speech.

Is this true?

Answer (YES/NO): NO